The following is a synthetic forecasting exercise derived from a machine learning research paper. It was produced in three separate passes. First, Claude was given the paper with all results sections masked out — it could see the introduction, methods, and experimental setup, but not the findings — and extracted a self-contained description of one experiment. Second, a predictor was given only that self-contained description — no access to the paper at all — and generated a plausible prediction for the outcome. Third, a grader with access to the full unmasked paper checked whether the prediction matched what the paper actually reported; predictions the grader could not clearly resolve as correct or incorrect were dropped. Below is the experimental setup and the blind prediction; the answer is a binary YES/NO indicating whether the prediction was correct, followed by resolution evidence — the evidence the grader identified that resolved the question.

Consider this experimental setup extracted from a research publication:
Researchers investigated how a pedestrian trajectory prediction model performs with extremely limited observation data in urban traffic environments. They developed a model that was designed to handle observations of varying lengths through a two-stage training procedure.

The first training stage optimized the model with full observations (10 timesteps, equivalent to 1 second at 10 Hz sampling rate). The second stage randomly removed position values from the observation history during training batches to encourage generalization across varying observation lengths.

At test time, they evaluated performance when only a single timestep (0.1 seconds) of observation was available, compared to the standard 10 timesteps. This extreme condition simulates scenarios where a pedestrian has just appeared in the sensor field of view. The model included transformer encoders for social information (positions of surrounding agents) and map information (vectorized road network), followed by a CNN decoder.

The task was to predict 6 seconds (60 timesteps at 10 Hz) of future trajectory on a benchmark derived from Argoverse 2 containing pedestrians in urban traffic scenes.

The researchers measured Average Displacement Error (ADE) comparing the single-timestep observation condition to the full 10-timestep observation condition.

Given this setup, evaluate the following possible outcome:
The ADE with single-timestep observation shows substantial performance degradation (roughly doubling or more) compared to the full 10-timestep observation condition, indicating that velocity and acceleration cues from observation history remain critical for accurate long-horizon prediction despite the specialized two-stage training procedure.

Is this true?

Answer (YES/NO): NO